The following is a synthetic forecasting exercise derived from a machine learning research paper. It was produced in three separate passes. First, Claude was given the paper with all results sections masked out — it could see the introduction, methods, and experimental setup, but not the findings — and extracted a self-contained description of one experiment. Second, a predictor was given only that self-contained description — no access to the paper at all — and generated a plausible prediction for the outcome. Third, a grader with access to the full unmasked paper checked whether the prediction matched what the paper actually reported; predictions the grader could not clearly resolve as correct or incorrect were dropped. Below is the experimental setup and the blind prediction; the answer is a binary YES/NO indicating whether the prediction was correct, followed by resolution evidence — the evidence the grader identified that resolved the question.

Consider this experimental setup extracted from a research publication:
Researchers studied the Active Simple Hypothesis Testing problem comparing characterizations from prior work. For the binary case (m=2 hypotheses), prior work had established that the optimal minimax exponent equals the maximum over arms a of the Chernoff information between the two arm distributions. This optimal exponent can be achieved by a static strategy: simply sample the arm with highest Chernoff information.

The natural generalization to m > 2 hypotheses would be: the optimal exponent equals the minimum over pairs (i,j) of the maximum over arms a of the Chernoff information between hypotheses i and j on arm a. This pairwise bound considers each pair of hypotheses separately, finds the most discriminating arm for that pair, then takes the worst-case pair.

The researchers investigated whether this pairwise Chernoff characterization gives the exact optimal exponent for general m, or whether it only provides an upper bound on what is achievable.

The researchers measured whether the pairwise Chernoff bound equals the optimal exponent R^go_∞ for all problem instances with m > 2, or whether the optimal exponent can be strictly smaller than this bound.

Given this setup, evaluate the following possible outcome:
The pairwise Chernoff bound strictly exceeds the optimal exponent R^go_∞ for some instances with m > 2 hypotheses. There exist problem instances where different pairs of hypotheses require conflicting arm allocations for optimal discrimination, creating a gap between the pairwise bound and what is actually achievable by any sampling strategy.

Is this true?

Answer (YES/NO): YES